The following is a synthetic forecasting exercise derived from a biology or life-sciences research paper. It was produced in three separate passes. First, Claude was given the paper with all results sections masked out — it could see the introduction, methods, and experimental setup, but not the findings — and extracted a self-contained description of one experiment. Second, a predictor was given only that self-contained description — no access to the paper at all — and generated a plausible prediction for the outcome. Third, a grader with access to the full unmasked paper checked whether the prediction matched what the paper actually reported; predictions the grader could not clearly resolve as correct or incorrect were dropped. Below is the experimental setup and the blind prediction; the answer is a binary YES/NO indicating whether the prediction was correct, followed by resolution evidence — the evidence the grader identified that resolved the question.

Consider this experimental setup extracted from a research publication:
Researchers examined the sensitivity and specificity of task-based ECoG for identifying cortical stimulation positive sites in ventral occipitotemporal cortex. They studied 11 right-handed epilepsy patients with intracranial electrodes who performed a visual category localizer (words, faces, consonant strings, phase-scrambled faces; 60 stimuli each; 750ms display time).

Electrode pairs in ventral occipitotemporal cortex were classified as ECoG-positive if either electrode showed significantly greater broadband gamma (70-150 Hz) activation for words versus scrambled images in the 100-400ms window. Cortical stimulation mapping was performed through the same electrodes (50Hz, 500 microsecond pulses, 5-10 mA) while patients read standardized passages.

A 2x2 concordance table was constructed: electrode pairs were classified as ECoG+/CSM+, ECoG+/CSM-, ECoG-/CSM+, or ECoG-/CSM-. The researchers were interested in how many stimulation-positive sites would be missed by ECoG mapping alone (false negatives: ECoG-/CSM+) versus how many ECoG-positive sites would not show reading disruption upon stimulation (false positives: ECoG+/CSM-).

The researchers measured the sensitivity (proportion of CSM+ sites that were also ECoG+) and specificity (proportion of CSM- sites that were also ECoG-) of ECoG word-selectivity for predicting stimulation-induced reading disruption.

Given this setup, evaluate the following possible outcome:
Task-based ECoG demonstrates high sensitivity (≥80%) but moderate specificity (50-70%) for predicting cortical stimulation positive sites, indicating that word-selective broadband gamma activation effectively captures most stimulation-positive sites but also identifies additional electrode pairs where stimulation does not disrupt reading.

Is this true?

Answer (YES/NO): NO